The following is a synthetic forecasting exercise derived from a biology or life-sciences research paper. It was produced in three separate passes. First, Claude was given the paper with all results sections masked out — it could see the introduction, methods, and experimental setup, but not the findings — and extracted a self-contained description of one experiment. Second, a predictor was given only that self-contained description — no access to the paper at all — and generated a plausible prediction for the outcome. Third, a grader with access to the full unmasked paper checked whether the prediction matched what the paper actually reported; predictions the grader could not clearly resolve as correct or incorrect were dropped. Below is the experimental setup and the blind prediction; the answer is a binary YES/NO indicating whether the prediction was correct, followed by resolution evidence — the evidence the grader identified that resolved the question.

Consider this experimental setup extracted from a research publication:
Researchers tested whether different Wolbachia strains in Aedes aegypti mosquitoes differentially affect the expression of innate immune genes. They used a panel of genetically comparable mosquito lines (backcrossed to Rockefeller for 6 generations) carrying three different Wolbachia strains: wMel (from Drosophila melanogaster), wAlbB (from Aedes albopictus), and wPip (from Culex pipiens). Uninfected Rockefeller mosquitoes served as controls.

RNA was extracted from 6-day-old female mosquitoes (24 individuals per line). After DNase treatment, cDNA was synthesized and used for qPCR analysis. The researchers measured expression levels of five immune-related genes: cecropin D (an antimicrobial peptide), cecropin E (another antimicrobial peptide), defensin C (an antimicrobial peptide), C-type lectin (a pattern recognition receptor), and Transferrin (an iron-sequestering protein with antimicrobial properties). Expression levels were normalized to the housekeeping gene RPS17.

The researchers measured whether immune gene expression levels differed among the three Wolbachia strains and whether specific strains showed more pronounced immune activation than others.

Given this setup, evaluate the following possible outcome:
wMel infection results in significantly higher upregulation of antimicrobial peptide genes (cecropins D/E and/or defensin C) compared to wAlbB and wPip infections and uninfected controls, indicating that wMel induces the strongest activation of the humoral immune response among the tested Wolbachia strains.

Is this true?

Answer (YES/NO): YES